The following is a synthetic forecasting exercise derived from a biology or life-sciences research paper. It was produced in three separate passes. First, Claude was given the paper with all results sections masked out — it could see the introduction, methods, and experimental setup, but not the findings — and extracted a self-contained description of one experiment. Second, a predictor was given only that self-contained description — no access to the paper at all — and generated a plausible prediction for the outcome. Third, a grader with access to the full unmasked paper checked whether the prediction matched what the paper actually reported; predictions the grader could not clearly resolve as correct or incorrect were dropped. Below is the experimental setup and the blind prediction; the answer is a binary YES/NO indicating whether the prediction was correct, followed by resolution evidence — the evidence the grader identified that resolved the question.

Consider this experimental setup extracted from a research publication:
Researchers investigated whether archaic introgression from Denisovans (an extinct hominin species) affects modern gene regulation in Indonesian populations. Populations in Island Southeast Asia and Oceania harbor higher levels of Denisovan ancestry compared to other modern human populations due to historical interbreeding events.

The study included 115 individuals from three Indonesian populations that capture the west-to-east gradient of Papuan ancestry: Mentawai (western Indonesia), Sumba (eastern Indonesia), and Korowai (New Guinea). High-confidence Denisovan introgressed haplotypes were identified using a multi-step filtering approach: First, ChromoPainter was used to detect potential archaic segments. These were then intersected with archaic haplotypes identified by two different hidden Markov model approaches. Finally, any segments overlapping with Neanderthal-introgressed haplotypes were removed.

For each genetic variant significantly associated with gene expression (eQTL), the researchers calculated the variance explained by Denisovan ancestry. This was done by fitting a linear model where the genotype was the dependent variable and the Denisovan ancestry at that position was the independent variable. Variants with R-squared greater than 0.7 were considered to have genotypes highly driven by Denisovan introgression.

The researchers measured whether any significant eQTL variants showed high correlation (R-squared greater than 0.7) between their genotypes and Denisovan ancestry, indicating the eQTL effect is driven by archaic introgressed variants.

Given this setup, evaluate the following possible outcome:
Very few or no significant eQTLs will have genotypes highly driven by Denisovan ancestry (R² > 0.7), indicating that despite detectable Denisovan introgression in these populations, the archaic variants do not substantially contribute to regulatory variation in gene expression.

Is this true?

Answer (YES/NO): NO